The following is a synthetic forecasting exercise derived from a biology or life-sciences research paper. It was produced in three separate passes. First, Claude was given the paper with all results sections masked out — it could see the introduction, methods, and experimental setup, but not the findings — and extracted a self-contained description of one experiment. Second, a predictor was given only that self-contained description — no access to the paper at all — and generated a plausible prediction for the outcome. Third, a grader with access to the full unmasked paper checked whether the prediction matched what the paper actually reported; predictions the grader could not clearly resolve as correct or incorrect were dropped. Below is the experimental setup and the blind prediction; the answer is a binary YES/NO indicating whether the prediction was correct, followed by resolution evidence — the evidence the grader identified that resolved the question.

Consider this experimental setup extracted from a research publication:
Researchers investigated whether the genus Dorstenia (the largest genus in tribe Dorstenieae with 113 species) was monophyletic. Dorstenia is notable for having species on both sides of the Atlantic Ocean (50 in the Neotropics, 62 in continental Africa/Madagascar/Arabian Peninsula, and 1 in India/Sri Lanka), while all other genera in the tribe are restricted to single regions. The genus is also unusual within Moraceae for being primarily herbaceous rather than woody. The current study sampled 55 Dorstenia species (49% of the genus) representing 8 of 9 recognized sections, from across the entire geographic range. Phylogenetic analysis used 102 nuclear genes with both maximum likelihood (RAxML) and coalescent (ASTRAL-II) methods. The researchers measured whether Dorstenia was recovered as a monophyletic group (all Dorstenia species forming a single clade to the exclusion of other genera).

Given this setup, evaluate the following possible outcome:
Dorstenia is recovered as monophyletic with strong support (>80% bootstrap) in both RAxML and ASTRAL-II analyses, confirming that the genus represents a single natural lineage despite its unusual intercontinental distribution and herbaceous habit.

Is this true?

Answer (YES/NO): NO